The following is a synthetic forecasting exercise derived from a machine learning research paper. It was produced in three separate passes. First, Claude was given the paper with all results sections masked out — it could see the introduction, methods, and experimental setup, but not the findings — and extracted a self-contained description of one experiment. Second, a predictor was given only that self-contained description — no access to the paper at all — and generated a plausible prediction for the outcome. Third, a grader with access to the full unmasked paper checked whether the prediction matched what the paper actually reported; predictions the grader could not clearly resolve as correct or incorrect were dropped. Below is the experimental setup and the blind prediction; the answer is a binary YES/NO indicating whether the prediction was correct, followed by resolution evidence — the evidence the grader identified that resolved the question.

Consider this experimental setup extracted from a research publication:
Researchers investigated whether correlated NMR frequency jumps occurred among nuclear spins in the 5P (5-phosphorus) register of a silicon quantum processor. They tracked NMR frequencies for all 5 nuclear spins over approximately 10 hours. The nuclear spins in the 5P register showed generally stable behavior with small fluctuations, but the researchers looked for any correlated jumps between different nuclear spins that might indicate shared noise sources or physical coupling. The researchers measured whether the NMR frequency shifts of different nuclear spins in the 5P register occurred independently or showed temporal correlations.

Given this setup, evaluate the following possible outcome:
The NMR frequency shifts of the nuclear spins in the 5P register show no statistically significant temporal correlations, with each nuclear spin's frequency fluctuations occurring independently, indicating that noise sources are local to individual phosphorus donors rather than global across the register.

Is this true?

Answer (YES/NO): NO